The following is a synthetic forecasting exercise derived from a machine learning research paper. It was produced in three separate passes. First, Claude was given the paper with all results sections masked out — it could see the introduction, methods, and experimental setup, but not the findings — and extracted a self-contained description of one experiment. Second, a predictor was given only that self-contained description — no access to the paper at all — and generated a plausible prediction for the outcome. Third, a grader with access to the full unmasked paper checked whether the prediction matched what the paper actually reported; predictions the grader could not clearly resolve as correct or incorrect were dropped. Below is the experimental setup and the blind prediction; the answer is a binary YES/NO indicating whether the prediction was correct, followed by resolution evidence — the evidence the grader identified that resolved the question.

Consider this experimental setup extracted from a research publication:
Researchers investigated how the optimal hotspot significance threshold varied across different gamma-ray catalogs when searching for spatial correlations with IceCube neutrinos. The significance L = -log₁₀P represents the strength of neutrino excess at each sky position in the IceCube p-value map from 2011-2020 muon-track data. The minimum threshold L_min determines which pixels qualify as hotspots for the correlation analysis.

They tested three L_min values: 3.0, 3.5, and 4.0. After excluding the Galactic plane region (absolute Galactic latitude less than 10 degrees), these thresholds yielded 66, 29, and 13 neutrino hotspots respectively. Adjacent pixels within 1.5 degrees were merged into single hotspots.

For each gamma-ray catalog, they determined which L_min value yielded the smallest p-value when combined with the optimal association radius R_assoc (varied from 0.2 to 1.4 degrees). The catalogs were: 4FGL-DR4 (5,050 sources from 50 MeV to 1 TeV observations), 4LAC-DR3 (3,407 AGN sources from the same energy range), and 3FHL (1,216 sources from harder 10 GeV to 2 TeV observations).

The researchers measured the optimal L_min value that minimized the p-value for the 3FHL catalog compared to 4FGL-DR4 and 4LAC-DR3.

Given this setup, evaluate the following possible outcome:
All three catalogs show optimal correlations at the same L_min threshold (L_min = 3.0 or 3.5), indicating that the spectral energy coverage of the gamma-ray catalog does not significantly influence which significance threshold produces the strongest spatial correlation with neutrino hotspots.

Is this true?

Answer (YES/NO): NO